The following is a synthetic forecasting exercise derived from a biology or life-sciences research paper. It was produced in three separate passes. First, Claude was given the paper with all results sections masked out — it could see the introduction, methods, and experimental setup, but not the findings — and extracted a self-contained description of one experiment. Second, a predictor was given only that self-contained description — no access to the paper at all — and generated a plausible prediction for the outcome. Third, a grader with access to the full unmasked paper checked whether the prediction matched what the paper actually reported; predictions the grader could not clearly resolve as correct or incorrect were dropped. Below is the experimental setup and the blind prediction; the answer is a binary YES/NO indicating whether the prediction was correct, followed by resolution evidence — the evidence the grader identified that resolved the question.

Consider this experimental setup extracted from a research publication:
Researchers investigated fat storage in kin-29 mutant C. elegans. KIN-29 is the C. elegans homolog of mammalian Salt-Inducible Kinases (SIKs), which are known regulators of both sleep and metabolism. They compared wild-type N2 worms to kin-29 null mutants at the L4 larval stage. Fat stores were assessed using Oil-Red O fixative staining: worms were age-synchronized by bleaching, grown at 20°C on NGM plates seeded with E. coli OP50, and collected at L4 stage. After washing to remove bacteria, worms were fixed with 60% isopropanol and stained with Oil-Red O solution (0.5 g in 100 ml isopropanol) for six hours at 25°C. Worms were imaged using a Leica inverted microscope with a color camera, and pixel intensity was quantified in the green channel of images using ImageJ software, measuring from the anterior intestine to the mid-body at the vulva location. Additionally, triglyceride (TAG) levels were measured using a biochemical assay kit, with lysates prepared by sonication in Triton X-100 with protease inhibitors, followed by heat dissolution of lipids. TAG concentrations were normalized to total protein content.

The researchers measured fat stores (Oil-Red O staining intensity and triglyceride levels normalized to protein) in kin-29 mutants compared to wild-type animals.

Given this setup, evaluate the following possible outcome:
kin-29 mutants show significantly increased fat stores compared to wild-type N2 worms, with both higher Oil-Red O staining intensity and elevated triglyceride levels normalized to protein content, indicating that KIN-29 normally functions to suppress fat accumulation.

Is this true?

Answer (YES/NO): YES